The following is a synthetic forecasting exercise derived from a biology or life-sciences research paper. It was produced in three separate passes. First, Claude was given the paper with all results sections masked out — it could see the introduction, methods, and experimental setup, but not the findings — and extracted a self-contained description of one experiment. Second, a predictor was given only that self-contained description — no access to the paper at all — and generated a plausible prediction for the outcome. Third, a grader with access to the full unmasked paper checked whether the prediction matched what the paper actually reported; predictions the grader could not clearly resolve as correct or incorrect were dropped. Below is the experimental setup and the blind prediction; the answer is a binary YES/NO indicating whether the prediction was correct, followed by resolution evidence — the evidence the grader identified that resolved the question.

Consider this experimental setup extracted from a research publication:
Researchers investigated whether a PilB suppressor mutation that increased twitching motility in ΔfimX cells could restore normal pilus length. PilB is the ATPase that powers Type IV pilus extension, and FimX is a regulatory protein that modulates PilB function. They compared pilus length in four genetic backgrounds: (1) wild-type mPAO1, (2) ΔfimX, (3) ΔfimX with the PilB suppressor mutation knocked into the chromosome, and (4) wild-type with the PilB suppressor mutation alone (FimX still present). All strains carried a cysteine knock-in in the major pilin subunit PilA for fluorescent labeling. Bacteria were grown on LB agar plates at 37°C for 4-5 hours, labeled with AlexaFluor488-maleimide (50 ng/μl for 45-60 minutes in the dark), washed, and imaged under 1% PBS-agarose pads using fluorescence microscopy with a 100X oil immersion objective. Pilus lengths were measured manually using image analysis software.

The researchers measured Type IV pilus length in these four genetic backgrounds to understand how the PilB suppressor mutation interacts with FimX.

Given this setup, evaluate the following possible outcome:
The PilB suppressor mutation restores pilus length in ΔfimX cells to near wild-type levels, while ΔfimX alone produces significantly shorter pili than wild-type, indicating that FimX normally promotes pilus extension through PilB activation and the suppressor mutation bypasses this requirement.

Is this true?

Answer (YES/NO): NO